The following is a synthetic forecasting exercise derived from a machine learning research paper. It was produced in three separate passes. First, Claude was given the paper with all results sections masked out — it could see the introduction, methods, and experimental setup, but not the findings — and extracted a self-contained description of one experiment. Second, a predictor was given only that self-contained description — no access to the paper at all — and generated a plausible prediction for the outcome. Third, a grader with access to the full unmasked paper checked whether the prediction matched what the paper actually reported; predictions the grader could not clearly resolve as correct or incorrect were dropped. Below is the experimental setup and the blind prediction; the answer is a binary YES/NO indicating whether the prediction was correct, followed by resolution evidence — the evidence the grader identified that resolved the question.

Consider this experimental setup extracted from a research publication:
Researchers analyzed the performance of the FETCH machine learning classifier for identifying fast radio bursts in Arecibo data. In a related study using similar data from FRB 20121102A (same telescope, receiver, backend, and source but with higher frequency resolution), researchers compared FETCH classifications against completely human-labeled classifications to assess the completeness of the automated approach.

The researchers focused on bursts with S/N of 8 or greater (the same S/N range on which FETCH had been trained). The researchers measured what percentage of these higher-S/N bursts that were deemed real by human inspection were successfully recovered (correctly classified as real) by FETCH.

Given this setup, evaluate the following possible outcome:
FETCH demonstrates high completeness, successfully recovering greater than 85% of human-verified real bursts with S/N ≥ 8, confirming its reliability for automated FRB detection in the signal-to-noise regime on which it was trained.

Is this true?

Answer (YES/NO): YES